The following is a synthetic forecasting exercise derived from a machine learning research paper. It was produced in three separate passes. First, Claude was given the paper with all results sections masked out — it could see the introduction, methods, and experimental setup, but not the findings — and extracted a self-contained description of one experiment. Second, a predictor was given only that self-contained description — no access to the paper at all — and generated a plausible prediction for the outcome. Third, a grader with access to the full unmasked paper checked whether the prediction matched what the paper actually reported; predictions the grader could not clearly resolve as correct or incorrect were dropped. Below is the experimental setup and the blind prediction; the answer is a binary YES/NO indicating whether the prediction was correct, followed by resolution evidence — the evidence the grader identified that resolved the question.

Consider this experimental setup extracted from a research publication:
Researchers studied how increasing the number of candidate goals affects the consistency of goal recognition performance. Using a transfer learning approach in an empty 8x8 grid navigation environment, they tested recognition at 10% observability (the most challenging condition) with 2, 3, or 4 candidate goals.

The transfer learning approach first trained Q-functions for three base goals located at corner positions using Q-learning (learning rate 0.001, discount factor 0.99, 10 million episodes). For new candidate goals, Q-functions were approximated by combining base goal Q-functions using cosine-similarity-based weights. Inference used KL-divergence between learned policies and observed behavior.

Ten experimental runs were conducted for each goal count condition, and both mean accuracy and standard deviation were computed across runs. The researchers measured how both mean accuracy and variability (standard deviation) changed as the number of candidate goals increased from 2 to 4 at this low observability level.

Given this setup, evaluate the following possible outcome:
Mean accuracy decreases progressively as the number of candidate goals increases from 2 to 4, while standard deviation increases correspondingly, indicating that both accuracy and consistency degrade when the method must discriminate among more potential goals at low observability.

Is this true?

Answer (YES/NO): YES